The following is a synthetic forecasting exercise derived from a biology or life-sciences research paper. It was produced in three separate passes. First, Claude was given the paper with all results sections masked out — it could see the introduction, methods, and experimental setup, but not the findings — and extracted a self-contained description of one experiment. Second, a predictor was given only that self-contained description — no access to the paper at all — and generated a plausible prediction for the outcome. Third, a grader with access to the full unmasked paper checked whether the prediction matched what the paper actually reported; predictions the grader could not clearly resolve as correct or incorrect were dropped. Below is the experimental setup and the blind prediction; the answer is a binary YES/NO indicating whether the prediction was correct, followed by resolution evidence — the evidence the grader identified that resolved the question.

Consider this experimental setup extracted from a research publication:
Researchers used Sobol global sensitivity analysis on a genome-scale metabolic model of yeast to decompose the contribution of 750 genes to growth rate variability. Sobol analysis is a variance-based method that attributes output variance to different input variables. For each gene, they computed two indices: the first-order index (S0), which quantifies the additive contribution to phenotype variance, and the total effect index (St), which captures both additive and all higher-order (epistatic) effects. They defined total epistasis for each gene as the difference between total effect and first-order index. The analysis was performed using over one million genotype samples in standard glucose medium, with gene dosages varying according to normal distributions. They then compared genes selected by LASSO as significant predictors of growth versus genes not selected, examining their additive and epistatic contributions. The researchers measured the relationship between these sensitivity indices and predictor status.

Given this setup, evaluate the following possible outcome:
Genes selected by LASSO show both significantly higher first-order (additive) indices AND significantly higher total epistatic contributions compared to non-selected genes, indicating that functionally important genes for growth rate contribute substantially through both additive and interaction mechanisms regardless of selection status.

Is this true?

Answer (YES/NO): NO